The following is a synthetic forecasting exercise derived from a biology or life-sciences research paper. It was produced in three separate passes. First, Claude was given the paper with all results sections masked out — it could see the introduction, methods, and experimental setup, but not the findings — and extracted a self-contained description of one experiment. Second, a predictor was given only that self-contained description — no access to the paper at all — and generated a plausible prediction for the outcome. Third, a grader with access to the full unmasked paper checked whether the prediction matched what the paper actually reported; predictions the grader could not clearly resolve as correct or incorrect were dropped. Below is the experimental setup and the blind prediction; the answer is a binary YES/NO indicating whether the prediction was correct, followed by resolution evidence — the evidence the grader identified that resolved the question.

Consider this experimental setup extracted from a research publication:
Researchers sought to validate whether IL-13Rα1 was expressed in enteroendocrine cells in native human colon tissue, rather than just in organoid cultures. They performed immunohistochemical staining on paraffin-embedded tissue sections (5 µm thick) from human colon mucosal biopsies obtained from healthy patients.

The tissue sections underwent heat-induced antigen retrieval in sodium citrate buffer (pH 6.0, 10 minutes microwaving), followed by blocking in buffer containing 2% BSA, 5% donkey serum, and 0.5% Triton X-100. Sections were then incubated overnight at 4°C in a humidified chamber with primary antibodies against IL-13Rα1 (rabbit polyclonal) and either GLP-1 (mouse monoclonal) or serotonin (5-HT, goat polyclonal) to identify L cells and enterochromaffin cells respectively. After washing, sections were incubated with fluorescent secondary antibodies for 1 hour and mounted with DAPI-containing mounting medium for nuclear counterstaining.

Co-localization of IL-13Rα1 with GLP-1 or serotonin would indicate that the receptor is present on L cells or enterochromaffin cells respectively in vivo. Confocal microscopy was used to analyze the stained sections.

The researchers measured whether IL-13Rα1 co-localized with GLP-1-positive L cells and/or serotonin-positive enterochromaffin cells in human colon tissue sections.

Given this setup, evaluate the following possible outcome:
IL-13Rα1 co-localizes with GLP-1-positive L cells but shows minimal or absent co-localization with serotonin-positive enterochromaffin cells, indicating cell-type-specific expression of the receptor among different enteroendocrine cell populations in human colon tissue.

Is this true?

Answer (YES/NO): NO